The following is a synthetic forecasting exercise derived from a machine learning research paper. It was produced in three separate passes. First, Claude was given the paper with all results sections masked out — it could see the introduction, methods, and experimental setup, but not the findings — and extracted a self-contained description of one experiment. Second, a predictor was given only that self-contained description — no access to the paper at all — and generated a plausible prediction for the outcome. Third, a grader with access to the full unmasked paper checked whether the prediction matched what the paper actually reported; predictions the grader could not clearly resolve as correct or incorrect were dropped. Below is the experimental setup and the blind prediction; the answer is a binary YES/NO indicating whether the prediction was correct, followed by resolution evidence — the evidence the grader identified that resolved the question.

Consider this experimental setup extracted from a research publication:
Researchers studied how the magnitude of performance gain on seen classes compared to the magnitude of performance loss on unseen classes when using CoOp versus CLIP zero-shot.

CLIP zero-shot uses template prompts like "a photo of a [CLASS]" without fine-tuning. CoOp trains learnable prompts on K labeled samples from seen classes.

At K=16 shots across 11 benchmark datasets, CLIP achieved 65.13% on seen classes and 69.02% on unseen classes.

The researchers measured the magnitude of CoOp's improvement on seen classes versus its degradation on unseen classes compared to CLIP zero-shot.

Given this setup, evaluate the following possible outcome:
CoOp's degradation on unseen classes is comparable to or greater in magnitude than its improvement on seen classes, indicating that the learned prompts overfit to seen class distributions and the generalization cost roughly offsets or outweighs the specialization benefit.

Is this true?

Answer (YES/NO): YES